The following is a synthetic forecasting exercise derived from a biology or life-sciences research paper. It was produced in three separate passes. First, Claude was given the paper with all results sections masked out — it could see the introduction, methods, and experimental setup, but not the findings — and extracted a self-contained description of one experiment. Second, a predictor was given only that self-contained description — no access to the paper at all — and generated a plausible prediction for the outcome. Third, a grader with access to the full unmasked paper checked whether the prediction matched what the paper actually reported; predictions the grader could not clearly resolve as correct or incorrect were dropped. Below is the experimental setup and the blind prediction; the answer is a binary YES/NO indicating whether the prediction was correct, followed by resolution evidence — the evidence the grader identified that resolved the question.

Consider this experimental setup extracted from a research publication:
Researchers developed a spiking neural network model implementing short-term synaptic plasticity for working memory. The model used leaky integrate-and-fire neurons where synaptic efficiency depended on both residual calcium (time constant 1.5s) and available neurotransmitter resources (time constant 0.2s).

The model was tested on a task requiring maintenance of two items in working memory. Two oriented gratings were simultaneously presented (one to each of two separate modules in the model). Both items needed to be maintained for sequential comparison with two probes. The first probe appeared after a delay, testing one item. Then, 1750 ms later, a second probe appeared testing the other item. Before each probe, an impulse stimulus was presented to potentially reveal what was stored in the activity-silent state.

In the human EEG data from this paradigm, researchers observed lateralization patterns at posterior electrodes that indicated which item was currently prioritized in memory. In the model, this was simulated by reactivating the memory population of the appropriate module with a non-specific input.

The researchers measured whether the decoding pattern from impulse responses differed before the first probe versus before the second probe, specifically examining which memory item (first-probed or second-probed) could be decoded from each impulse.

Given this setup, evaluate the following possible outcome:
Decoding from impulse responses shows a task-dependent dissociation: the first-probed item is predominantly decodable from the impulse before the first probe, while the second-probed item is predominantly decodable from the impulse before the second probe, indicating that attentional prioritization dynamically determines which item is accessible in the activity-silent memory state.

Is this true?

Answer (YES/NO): YES